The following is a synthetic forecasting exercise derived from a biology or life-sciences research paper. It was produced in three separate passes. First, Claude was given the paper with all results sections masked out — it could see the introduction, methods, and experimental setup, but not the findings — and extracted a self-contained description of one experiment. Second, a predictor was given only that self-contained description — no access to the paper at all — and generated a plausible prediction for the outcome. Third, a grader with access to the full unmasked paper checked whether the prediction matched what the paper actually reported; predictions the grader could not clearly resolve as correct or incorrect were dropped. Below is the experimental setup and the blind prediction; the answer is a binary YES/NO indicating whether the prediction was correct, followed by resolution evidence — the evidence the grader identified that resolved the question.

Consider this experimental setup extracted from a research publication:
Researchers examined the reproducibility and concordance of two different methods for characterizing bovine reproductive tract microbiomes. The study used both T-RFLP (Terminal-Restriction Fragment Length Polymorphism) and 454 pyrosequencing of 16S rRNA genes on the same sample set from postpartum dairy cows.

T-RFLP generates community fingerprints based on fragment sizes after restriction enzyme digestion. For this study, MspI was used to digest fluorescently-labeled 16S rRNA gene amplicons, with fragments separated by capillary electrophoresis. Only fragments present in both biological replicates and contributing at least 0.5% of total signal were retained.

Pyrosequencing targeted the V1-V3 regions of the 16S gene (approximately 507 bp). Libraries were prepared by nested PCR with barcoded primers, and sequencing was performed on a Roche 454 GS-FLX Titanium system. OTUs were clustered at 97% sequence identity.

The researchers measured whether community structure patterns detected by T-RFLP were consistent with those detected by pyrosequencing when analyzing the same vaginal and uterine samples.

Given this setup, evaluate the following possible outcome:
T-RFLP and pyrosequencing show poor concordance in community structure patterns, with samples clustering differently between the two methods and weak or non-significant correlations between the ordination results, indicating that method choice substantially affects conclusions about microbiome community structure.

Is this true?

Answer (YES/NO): NO